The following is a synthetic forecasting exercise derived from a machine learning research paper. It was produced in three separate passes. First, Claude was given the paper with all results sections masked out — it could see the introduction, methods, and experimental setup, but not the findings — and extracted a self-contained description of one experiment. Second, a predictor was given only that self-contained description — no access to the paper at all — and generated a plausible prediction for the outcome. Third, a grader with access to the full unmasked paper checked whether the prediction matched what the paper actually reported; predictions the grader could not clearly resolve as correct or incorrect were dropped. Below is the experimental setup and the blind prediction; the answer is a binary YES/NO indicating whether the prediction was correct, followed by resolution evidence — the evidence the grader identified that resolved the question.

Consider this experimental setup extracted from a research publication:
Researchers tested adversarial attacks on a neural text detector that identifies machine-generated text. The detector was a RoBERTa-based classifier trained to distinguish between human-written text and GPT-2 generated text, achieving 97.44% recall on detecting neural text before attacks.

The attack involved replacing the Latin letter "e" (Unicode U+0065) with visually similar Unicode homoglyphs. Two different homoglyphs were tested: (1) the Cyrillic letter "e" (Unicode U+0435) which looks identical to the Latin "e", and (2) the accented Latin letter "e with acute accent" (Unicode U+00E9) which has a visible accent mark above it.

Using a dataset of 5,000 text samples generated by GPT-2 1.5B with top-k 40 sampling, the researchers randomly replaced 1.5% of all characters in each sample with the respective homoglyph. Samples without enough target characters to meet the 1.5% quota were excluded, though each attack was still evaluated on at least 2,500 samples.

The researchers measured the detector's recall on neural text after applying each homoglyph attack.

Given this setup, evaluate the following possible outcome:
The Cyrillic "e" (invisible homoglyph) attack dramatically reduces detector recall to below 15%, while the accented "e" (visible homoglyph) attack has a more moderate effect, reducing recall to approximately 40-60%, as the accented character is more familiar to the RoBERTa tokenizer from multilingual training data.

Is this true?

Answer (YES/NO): NO